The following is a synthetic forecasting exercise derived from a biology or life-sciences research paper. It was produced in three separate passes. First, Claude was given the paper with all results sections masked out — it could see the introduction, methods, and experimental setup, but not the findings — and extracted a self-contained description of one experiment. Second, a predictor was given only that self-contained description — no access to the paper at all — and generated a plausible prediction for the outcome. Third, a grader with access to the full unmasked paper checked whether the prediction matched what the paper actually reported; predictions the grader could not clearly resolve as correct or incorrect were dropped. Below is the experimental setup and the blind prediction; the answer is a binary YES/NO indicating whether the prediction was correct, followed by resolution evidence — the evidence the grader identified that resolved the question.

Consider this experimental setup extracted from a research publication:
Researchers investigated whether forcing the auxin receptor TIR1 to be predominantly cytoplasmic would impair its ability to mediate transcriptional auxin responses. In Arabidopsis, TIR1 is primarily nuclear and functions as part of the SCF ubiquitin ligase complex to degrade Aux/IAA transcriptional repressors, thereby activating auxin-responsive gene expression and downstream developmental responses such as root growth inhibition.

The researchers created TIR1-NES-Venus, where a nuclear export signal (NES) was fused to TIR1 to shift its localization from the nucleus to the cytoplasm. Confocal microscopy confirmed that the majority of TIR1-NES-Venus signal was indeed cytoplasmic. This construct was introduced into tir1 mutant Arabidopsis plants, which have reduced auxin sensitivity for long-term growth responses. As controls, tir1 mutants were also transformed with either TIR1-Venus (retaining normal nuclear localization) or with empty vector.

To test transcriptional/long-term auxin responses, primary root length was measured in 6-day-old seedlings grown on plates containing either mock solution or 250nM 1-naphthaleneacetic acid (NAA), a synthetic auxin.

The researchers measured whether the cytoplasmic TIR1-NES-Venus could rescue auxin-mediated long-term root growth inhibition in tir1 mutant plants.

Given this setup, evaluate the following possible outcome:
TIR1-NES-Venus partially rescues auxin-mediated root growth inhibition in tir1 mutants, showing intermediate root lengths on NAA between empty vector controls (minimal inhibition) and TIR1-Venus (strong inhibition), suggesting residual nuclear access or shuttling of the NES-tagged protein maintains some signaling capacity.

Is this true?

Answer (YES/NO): NO